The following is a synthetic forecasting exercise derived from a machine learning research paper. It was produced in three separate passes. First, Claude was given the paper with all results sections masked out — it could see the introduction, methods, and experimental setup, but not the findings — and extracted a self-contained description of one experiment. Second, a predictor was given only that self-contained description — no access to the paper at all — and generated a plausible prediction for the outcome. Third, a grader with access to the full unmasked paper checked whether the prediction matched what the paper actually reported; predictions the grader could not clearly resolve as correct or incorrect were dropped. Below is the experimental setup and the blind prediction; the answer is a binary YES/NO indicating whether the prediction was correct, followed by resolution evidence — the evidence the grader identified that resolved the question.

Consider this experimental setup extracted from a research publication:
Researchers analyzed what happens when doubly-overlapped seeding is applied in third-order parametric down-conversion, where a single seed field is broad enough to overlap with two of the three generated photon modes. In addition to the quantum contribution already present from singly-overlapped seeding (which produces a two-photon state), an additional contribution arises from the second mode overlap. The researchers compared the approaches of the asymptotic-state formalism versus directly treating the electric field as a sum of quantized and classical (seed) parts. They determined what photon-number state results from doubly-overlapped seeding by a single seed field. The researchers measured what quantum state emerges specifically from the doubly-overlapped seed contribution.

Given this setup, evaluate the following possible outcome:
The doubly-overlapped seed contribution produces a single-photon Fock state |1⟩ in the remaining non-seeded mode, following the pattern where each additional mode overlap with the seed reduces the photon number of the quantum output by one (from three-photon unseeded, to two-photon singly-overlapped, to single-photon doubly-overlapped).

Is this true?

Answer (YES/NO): YES